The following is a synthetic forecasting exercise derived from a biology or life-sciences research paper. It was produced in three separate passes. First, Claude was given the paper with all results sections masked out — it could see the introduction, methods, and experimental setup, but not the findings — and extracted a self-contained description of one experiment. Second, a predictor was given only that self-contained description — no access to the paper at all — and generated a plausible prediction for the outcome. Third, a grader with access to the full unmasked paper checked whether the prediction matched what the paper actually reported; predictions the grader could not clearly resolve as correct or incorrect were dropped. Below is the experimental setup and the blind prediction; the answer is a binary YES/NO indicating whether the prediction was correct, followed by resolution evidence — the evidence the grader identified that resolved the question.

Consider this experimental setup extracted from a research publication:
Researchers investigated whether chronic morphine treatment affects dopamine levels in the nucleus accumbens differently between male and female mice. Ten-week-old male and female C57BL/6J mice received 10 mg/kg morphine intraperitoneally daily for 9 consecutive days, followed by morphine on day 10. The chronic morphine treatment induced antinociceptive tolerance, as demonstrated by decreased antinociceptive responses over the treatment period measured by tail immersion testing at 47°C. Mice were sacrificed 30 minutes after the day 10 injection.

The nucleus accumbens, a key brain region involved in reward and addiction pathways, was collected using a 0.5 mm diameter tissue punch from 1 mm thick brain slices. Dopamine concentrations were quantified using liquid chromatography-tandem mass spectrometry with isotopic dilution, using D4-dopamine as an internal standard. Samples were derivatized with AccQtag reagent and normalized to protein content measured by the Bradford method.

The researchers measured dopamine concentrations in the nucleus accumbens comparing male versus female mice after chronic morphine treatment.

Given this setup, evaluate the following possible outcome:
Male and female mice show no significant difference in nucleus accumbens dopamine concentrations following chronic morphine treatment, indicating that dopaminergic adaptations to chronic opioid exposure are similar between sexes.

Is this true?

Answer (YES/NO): NO